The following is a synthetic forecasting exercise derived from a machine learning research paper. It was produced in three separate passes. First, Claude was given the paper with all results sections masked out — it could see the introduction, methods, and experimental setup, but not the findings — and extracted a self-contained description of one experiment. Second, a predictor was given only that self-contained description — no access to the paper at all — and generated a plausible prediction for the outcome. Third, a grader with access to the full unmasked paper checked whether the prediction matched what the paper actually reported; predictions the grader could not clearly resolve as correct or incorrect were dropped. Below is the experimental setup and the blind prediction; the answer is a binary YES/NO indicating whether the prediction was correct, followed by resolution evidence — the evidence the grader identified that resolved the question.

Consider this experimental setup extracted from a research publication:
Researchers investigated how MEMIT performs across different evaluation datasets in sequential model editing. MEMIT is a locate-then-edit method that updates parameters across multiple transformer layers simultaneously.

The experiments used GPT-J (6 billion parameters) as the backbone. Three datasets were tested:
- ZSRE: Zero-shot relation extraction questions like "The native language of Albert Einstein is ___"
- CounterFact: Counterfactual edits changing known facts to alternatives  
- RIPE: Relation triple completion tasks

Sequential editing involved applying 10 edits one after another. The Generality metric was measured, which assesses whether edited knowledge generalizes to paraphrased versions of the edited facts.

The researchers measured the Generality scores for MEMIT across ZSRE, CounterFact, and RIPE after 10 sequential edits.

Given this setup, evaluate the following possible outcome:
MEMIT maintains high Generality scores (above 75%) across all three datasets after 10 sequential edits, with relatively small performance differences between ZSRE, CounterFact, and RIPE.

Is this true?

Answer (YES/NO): NO